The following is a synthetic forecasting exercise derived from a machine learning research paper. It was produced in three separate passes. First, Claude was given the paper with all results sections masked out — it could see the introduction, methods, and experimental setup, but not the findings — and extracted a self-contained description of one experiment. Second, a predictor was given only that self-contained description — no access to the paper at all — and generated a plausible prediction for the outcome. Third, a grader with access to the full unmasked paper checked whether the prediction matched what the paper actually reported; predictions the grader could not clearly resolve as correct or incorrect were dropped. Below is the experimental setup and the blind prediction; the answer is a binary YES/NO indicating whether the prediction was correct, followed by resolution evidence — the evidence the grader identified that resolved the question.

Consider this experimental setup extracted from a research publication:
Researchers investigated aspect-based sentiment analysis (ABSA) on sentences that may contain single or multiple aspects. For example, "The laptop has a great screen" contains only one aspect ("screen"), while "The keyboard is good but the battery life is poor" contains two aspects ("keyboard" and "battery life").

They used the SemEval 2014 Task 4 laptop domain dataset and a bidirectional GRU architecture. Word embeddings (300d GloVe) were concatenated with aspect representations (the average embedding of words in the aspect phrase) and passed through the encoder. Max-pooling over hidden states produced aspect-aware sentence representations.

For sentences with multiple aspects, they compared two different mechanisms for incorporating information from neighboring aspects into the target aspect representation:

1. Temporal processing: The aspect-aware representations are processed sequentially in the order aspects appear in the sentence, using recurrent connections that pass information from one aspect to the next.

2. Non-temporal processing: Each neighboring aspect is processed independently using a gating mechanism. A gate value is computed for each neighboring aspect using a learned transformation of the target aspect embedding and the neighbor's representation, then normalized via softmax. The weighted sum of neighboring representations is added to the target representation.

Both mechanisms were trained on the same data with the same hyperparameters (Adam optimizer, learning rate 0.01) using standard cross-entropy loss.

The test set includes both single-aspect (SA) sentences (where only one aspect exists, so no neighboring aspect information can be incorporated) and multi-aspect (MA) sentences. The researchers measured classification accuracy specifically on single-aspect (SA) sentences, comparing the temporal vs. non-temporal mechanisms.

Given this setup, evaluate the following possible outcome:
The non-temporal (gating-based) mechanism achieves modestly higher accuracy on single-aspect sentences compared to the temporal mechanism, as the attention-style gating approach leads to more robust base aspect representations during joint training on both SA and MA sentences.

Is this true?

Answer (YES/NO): NO